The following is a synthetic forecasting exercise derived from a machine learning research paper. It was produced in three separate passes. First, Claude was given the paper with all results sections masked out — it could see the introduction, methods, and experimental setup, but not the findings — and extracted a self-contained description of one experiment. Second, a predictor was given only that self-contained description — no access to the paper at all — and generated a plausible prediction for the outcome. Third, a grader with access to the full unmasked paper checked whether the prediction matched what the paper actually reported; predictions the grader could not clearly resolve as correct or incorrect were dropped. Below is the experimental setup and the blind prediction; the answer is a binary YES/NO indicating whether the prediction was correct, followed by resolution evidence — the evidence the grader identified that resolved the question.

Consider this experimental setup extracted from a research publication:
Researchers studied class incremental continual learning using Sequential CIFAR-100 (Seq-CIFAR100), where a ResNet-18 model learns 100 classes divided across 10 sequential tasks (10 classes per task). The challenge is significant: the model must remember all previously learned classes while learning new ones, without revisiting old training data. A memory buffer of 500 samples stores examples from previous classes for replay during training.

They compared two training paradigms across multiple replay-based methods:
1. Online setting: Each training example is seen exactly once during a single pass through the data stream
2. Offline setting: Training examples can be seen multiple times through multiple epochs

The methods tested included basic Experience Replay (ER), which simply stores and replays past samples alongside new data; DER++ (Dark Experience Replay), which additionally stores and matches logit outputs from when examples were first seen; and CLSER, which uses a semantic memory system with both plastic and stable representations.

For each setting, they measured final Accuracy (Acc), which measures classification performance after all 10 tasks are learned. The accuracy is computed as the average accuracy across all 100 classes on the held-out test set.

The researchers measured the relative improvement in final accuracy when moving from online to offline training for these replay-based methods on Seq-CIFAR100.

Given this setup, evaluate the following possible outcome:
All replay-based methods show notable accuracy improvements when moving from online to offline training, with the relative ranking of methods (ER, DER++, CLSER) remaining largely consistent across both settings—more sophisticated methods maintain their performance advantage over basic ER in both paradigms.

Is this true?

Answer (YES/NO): YES